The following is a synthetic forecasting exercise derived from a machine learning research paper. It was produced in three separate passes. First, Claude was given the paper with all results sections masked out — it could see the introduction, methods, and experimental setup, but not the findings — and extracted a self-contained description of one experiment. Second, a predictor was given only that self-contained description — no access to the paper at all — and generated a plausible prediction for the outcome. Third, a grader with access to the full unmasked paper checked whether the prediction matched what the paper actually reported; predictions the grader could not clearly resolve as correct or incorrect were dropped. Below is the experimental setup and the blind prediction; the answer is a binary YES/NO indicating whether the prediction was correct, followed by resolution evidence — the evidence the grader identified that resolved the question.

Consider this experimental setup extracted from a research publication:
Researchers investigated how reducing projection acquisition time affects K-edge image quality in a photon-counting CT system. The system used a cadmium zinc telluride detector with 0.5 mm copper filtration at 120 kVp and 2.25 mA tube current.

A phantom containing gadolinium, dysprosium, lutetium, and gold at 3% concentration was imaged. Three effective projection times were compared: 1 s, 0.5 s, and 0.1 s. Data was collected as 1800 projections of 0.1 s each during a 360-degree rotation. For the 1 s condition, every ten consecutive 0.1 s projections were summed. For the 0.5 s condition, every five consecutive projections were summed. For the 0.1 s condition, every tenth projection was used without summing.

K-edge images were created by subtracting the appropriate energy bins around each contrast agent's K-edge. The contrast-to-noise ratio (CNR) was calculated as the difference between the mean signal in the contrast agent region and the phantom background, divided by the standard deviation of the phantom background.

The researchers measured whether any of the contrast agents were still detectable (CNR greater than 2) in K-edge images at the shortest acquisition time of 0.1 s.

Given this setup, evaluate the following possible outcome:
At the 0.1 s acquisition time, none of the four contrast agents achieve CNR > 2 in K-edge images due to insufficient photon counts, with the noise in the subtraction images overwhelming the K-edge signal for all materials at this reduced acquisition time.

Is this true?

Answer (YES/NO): NO